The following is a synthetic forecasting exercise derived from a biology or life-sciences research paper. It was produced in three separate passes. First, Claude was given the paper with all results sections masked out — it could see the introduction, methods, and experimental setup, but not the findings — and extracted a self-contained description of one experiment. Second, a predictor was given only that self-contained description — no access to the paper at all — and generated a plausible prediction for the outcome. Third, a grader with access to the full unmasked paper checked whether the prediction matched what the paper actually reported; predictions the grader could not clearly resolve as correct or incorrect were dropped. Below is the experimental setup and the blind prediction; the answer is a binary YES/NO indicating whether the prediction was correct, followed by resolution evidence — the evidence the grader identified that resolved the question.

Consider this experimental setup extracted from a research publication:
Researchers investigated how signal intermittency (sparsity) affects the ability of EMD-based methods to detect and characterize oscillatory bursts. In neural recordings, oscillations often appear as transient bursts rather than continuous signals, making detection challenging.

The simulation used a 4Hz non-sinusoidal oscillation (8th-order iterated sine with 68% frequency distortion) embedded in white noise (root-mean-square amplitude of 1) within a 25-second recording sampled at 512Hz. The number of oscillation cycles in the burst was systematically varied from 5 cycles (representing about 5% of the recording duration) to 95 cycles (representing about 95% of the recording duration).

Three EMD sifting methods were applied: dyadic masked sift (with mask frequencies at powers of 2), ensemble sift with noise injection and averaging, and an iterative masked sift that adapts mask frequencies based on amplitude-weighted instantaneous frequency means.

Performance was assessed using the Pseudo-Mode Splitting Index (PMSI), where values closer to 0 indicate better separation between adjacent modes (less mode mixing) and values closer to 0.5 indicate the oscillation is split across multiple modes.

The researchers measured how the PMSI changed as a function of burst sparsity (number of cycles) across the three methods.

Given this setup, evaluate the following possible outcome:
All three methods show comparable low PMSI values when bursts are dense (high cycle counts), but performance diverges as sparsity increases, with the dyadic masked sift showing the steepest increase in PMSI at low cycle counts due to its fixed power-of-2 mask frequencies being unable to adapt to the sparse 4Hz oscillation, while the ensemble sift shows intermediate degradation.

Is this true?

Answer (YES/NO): NO